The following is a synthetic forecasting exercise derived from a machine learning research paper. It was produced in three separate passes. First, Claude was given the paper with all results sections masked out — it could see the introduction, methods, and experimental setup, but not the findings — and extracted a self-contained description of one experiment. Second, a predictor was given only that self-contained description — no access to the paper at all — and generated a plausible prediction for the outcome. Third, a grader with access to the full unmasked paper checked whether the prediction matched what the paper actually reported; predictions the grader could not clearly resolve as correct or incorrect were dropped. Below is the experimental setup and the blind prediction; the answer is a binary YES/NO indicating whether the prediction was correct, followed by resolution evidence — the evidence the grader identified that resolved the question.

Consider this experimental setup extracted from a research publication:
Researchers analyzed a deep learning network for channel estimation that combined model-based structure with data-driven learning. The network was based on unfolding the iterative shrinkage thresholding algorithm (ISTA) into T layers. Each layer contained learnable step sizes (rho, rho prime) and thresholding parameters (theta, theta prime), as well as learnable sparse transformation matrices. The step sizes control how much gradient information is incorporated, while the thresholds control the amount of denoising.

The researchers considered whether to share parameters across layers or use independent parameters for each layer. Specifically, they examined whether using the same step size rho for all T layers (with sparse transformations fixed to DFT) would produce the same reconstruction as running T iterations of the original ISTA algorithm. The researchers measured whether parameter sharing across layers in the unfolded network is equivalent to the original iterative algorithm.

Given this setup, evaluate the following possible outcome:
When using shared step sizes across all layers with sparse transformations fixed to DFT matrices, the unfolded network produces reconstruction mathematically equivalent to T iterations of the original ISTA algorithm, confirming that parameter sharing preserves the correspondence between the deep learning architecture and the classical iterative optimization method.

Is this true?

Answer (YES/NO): YES